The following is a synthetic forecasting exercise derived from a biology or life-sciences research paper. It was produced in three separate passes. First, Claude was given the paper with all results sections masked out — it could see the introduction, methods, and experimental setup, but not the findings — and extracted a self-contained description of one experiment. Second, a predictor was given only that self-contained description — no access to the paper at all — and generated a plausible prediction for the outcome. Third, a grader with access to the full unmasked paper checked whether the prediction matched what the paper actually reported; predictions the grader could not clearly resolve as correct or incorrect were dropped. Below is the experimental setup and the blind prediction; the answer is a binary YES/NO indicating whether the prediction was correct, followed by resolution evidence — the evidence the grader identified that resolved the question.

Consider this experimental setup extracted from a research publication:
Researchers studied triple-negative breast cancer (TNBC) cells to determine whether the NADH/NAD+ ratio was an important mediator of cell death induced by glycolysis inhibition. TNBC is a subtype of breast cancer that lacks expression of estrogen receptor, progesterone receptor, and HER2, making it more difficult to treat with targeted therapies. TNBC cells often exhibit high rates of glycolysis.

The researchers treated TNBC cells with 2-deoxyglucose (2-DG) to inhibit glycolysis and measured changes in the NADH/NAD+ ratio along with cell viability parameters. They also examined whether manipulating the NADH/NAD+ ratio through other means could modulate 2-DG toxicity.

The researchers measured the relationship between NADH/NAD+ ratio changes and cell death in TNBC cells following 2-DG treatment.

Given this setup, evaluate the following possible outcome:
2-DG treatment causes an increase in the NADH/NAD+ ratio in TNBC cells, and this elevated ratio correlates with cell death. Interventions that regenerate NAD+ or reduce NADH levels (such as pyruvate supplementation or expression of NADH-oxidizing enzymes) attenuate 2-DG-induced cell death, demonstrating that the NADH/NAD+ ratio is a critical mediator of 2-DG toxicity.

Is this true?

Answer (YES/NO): NO